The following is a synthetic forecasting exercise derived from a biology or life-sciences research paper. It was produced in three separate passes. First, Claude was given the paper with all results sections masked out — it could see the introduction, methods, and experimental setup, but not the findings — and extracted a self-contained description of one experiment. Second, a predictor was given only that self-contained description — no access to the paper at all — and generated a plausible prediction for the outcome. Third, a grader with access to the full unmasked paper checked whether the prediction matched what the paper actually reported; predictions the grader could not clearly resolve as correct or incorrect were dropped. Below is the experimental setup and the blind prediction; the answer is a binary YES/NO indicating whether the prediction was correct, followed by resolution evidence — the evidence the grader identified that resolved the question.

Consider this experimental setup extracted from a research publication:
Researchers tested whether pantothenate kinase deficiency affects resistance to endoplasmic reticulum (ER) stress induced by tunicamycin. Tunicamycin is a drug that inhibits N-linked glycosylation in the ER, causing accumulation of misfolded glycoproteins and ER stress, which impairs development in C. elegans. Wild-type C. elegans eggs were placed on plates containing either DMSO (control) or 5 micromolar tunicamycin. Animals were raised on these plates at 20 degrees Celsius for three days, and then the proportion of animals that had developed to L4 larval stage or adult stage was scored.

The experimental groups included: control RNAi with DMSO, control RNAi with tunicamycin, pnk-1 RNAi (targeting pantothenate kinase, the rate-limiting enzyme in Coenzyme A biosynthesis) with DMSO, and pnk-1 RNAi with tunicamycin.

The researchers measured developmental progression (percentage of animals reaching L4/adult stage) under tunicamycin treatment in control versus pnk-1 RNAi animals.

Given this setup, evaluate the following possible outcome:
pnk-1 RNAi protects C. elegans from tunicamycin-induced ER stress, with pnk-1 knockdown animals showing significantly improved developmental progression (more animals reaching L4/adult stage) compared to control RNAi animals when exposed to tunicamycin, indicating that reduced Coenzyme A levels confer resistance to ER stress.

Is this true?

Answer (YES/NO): YES